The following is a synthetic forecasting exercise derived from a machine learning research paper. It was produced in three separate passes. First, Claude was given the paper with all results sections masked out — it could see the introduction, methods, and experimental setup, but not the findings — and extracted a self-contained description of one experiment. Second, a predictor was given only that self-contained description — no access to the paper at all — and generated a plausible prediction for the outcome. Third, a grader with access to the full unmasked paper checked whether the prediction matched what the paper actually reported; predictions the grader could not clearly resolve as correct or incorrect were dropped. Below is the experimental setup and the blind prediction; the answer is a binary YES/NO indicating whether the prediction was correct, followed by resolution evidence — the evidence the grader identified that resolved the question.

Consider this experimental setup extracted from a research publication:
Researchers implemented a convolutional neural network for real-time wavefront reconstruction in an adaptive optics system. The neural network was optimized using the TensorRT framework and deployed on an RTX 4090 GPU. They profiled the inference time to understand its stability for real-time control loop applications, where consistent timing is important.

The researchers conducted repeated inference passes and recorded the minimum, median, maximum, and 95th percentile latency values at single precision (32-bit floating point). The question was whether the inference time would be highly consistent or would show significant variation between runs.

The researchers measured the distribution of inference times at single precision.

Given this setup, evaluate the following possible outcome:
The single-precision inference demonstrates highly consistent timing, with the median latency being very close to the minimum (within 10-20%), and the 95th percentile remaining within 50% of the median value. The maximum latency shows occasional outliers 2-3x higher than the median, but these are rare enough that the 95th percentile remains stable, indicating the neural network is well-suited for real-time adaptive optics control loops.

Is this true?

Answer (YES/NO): NO